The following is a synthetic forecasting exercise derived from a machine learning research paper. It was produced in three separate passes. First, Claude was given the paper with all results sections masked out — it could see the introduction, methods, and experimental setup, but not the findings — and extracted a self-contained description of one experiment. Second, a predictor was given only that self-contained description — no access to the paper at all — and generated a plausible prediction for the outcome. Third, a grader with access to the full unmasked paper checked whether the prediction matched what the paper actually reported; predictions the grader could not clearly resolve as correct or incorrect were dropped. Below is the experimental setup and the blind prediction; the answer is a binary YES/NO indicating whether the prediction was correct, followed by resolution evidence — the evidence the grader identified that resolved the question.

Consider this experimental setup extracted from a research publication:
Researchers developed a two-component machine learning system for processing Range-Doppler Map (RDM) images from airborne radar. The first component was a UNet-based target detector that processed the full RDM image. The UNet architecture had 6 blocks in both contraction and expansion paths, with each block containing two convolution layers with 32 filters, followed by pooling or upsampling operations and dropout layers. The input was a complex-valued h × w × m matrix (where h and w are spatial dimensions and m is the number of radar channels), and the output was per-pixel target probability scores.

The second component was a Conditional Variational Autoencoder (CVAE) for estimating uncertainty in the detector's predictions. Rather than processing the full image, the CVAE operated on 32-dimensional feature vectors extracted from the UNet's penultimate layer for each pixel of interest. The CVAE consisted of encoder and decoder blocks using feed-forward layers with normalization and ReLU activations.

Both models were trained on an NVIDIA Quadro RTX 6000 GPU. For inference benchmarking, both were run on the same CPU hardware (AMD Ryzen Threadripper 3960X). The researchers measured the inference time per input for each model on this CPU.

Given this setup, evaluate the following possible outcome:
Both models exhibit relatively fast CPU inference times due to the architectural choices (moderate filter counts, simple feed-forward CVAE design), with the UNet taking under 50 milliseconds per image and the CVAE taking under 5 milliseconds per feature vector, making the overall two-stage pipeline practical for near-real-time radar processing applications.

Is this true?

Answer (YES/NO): NO